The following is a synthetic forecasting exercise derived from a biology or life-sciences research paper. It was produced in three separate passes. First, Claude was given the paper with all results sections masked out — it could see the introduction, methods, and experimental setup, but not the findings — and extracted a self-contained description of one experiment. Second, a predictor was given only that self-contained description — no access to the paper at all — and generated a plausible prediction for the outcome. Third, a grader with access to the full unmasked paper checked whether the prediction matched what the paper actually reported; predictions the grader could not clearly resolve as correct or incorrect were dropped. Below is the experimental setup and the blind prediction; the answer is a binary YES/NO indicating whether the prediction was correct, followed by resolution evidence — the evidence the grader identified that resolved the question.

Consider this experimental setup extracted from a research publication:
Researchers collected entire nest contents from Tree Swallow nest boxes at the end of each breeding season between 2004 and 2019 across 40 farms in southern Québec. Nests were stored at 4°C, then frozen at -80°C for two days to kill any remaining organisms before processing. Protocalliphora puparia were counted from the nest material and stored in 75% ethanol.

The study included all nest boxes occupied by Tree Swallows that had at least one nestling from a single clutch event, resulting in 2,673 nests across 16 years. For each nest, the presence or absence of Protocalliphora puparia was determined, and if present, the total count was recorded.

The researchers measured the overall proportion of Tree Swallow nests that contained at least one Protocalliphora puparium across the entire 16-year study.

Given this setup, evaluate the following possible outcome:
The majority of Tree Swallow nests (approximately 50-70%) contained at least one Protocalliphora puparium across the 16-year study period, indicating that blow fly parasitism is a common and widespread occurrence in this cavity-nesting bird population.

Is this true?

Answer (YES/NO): NO